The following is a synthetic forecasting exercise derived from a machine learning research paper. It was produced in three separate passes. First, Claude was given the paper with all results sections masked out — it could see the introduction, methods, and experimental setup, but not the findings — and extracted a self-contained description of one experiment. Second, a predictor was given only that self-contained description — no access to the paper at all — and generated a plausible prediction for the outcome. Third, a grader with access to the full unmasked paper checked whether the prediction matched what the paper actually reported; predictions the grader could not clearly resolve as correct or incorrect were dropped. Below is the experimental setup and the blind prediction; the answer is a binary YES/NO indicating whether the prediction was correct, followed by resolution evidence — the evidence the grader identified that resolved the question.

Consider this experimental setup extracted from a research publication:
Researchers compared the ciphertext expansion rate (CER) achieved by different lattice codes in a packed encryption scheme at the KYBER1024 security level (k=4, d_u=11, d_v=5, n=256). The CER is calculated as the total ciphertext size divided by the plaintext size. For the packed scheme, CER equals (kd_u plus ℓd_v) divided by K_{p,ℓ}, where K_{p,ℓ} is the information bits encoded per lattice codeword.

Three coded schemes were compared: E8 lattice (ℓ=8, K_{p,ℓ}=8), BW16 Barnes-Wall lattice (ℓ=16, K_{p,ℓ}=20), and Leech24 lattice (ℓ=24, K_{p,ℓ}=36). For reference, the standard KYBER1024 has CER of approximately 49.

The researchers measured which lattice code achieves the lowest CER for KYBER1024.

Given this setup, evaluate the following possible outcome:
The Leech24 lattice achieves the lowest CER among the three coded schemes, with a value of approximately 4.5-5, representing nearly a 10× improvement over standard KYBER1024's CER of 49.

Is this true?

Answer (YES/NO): YES